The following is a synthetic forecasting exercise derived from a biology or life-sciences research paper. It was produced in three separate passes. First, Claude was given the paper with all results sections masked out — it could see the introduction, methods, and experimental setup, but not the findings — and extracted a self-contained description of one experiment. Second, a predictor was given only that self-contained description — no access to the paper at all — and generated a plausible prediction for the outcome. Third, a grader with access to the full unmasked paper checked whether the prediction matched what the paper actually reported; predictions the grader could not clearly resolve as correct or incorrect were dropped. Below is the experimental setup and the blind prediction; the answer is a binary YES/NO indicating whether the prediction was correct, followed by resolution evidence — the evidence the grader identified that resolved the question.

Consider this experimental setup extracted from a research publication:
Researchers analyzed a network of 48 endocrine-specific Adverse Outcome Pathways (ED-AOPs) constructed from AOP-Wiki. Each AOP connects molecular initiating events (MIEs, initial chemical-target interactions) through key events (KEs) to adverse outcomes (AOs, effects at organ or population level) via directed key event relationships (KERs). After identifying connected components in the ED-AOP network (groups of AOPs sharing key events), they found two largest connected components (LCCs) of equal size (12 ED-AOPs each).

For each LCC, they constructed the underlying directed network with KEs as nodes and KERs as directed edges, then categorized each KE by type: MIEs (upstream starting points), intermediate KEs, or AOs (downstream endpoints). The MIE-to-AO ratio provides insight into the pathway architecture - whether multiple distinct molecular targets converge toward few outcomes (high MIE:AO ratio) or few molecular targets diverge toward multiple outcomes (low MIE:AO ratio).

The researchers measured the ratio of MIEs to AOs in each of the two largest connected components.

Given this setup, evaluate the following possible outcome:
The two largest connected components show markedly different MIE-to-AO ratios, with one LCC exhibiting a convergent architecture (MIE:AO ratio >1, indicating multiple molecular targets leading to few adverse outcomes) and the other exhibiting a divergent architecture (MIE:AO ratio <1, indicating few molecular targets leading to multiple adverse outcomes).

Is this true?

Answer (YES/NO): YES